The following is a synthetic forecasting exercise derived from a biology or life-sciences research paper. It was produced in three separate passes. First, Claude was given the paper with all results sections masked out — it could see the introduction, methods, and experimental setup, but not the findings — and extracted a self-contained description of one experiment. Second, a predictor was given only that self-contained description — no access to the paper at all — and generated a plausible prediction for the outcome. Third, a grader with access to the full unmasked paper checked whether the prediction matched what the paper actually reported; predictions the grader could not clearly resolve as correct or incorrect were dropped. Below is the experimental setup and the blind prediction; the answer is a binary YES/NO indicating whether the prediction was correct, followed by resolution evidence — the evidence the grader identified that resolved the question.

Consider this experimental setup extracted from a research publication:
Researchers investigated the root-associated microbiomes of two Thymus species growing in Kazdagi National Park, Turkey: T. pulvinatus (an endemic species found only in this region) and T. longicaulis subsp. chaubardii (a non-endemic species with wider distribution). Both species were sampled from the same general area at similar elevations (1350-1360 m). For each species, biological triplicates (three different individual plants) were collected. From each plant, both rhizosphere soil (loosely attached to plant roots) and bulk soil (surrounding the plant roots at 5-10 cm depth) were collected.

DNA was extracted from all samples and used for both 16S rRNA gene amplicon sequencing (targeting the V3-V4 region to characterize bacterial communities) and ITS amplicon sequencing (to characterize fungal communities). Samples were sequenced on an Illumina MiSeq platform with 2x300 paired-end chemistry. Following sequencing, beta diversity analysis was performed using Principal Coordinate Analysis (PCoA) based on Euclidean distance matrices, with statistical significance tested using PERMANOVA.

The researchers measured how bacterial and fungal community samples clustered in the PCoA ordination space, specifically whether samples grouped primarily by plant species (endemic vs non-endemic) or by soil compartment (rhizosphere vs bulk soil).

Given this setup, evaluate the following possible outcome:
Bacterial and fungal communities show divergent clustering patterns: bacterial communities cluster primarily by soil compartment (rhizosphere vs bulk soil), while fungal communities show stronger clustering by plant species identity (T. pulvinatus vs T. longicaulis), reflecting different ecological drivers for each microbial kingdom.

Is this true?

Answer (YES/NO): NO